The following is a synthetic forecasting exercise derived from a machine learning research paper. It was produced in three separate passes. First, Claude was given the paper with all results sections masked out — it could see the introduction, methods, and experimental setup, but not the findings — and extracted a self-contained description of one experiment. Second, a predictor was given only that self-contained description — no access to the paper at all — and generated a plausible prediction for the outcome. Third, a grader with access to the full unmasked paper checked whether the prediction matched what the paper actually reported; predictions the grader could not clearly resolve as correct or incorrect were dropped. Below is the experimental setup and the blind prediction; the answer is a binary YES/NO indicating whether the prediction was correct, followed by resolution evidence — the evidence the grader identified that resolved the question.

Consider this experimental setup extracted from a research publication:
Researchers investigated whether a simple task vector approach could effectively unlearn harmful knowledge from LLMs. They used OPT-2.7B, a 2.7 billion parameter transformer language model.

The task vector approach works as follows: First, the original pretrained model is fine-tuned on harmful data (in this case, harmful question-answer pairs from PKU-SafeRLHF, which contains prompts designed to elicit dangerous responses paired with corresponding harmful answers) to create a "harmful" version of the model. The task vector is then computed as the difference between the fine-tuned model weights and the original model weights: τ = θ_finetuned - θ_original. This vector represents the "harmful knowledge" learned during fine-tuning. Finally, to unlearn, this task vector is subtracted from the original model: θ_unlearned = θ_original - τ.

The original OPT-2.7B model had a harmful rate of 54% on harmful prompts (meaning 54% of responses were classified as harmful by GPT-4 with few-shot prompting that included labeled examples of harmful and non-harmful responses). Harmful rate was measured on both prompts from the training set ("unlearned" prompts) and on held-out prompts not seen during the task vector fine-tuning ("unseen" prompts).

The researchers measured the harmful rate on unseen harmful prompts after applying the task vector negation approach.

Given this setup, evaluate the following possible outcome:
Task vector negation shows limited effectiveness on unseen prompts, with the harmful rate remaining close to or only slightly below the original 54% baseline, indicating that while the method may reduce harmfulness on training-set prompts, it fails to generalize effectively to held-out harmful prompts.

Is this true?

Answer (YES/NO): NO